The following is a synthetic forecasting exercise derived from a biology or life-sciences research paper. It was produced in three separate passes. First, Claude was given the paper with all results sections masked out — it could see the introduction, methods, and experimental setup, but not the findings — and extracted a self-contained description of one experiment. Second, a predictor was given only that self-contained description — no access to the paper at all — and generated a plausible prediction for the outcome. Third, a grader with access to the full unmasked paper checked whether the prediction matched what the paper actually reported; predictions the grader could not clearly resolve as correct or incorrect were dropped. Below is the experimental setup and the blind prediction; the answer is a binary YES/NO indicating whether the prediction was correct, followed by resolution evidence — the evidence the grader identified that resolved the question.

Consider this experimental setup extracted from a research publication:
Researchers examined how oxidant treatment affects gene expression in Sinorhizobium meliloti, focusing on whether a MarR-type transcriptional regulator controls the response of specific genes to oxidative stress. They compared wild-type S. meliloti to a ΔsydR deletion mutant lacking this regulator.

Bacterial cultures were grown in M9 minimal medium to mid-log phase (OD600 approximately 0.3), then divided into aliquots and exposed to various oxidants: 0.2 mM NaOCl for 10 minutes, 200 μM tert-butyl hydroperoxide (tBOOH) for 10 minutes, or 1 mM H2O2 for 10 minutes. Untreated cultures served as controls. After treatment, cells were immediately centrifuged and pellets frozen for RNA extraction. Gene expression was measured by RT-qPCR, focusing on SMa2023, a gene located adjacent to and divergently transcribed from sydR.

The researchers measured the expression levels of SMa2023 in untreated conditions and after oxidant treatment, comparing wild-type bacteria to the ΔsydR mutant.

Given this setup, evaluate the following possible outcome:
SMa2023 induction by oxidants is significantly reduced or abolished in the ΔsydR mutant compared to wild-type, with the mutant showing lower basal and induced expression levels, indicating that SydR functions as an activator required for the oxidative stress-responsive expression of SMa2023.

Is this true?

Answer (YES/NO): NO